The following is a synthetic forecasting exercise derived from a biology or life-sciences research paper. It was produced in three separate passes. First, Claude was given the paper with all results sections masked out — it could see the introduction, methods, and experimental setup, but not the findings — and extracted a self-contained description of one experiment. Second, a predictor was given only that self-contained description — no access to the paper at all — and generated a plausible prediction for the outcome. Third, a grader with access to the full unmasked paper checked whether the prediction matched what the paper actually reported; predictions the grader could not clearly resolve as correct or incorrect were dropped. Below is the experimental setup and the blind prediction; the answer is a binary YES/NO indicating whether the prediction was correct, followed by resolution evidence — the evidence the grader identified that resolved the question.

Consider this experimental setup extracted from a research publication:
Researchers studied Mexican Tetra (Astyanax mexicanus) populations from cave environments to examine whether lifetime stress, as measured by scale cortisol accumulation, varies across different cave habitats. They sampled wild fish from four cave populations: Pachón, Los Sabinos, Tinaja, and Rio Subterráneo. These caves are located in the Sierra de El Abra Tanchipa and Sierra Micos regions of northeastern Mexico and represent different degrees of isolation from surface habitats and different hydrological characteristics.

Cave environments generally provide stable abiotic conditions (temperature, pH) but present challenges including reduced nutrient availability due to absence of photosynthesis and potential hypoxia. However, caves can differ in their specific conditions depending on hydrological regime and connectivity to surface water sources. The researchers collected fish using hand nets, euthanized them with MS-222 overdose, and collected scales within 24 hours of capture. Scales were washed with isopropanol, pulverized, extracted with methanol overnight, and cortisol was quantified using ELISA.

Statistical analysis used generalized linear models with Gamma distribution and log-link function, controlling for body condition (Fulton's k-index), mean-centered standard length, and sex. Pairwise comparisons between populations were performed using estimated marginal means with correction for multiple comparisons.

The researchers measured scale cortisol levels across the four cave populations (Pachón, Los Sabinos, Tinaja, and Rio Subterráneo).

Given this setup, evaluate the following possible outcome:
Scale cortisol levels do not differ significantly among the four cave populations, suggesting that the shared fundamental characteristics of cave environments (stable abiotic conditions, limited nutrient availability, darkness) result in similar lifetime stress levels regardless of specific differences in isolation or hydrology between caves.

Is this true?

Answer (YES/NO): NO